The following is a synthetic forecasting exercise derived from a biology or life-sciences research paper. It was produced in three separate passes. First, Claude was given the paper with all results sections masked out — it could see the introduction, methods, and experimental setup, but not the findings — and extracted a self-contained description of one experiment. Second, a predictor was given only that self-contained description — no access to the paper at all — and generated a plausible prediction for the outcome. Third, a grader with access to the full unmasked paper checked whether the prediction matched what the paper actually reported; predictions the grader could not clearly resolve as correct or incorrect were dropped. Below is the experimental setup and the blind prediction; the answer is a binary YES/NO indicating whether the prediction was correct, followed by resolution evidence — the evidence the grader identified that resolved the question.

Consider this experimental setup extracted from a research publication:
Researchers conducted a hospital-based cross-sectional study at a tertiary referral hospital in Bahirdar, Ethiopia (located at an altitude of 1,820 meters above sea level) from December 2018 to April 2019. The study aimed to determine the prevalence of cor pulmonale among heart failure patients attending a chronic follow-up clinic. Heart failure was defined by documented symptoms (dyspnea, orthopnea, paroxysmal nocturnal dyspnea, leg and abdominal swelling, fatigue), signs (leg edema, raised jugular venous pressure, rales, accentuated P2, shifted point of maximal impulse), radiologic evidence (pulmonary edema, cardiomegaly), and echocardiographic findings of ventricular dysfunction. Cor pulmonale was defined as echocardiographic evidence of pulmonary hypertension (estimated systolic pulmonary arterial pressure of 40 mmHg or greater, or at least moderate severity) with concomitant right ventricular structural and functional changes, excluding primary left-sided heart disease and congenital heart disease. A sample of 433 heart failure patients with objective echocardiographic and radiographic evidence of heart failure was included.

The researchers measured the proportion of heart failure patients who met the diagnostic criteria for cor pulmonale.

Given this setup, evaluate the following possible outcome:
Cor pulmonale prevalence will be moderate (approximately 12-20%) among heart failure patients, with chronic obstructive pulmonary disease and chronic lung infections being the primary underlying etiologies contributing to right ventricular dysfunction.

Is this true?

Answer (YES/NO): NO